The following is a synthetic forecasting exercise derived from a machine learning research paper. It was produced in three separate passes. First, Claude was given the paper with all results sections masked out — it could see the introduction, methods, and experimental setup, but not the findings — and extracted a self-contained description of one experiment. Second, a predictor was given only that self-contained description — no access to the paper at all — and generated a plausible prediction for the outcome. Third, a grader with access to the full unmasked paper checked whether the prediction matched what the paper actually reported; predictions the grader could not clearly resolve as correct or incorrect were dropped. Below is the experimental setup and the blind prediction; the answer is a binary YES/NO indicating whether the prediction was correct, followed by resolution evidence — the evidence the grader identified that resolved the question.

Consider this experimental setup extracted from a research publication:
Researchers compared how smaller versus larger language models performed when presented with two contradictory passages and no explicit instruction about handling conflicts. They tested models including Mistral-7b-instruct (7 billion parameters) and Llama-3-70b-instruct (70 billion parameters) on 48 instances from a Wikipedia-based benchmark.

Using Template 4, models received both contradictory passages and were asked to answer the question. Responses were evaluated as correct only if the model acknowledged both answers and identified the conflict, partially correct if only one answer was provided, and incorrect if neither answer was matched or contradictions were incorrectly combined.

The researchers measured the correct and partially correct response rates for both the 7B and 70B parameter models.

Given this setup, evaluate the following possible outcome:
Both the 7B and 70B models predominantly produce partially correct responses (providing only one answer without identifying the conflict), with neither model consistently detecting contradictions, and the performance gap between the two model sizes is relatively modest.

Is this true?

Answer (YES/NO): YES